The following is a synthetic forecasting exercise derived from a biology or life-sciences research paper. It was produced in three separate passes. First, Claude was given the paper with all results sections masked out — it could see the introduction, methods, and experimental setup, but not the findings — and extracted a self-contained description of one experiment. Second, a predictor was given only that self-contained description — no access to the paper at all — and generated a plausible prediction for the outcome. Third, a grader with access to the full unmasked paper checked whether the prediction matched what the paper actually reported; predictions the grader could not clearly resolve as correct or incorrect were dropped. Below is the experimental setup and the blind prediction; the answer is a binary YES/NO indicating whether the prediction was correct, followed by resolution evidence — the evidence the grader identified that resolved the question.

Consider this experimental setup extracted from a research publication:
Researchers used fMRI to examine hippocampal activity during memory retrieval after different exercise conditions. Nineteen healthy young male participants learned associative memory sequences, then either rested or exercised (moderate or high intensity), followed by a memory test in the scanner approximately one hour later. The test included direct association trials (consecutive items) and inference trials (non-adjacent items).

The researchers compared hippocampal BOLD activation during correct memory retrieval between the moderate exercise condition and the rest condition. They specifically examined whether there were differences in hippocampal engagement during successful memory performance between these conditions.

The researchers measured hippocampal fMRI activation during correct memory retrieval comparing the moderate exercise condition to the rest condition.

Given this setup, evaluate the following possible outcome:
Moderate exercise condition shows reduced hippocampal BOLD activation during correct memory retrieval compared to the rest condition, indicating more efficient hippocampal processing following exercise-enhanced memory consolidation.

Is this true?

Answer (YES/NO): NO